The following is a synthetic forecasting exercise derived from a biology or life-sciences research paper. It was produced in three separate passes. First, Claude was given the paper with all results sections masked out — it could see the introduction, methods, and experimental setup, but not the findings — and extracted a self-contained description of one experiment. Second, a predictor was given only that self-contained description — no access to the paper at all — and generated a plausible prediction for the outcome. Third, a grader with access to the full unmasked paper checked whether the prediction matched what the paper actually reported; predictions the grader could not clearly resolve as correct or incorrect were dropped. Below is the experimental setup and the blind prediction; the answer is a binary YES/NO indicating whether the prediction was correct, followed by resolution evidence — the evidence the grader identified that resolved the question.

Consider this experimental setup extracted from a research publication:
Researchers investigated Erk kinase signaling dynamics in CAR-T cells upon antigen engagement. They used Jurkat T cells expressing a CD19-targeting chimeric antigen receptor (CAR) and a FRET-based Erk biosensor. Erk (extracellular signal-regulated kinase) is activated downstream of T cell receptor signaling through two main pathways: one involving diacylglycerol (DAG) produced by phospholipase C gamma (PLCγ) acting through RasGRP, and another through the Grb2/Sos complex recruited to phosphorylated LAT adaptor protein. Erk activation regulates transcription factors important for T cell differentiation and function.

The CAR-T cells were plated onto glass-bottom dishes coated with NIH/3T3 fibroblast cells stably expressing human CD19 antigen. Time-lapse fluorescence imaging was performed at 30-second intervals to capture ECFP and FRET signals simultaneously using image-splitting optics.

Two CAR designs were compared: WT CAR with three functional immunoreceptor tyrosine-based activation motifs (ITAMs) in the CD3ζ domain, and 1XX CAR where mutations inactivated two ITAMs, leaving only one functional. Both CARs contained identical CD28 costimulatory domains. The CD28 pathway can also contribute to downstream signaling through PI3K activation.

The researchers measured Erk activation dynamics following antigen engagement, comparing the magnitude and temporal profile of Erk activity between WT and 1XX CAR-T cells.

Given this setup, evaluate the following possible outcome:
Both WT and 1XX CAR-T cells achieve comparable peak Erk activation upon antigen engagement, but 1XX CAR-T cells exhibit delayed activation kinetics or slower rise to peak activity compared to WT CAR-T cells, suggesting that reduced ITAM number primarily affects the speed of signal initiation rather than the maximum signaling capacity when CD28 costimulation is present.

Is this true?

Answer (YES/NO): NO